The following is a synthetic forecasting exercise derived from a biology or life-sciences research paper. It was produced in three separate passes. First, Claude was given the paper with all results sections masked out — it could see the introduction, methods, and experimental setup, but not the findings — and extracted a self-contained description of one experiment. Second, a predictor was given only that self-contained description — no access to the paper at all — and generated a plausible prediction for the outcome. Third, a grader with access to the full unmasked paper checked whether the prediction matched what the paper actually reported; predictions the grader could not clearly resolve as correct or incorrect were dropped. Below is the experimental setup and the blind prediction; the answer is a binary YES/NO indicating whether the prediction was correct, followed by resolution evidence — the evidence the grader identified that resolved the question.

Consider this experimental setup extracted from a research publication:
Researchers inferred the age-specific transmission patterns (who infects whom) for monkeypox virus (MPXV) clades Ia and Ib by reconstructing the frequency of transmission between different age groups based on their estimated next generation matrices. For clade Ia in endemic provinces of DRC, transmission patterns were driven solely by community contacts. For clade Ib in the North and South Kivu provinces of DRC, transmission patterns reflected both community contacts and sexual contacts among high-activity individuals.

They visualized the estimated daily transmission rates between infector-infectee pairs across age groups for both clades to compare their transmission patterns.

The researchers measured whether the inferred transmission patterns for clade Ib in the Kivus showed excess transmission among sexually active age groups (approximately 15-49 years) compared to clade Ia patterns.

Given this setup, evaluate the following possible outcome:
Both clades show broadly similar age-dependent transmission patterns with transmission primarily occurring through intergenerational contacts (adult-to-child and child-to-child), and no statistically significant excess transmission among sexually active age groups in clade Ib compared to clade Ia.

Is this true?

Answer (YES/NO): NO